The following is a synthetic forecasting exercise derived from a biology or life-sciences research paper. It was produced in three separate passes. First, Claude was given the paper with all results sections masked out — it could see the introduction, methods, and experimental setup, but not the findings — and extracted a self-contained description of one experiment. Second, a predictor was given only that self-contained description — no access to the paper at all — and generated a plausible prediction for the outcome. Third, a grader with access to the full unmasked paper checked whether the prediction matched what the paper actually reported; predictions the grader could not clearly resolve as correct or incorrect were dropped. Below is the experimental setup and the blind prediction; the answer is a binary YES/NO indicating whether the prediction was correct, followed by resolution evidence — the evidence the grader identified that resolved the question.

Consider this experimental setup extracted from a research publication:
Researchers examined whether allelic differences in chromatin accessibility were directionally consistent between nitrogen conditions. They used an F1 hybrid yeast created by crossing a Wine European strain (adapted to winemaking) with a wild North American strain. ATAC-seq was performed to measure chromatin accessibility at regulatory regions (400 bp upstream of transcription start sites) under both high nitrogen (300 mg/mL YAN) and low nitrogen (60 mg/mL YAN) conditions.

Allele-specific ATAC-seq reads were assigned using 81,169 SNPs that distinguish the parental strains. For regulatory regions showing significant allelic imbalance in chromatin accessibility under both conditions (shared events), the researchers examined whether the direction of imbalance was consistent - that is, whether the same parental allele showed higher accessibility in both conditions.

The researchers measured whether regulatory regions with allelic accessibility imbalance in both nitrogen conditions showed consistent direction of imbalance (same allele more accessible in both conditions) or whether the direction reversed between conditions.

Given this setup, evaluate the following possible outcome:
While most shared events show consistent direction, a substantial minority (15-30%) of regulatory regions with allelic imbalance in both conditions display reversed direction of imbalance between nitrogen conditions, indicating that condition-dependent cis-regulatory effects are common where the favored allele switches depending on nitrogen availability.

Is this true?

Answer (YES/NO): NO